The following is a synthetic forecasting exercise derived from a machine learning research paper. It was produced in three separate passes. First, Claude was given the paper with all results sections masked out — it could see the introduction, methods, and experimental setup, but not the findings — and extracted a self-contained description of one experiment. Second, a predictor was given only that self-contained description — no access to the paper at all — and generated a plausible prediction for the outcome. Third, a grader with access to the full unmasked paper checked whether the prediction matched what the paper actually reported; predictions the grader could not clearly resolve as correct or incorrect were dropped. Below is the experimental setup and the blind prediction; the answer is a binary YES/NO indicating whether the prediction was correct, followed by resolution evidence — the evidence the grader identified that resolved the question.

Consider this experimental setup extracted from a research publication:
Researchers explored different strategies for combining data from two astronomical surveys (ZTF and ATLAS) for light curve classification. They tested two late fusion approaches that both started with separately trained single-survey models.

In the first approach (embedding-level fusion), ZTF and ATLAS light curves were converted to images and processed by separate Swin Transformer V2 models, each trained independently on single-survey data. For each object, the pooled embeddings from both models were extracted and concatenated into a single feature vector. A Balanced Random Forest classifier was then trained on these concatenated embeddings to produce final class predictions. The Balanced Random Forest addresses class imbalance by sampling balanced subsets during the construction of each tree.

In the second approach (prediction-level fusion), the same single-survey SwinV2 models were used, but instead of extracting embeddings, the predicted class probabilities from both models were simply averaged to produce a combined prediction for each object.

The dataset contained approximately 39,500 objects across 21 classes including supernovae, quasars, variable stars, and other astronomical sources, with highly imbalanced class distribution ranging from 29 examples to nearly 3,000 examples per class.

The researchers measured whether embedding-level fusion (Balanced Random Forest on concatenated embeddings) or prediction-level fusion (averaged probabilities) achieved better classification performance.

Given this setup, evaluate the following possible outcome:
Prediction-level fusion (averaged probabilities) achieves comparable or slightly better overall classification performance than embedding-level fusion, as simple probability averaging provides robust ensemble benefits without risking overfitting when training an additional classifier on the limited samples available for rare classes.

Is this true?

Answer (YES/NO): YES